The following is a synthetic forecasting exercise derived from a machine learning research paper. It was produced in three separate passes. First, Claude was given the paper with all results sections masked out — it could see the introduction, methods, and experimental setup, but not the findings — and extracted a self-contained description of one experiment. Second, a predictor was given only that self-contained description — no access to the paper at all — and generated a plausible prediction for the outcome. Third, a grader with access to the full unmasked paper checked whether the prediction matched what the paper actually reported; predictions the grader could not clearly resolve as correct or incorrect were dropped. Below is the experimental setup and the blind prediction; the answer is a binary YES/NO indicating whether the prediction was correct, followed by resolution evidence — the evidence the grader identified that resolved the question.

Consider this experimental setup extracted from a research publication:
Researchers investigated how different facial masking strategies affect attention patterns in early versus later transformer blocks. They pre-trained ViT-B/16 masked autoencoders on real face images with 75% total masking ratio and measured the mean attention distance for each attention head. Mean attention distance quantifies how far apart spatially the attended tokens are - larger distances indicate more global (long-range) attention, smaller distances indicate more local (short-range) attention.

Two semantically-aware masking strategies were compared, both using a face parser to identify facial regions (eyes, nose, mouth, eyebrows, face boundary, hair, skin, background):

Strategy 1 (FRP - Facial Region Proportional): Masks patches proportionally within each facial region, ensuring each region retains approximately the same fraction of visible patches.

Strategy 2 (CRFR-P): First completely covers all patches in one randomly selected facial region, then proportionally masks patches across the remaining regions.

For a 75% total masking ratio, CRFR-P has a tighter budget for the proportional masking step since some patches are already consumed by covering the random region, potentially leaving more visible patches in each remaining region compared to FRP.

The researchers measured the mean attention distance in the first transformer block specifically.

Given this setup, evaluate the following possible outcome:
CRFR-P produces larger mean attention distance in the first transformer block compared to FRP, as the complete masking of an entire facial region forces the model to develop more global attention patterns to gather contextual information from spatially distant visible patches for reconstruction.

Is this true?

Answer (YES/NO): NO